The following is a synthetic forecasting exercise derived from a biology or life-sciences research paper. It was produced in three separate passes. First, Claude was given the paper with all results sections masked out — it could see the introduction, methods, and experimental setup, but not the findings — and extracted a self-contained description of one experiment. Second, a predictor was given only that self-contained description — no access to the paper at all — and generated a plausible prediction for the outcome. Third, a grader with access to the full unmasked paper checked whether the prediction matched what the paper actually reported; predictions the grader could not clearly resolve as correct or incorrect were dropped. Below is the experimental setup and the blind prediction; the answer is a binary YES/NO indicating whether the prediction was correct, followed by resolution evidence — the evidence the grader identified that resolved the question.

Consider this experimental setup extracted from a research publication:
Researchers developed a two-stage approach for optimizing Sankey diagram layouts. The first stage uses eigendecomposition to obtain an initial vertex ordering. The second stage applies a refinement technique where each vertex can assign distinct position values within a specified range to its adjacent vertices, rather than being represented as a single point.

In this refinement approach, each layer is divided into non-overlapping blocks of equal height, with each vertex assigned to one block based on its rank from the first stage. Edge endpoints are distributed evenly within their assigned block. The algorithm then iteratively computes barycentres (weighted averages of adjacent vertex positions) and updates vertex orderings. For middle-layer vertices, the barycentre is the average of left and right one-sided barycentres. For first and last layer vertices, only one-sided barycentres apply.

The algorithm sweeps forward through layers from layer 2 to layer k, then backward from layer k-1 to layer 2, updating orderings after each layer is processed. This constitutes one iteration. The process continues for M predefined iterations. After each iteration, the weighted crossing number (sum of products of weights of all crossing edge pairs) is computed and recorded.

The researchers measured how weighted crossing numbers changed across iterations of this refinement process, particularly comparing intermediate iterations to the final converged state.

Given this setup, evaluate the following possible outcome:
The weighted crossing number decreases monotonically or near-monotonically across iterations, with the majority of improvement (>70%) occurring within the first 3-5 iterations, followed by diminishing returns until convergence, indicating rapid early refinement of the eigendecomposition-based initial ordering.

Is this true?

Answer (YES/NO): NO